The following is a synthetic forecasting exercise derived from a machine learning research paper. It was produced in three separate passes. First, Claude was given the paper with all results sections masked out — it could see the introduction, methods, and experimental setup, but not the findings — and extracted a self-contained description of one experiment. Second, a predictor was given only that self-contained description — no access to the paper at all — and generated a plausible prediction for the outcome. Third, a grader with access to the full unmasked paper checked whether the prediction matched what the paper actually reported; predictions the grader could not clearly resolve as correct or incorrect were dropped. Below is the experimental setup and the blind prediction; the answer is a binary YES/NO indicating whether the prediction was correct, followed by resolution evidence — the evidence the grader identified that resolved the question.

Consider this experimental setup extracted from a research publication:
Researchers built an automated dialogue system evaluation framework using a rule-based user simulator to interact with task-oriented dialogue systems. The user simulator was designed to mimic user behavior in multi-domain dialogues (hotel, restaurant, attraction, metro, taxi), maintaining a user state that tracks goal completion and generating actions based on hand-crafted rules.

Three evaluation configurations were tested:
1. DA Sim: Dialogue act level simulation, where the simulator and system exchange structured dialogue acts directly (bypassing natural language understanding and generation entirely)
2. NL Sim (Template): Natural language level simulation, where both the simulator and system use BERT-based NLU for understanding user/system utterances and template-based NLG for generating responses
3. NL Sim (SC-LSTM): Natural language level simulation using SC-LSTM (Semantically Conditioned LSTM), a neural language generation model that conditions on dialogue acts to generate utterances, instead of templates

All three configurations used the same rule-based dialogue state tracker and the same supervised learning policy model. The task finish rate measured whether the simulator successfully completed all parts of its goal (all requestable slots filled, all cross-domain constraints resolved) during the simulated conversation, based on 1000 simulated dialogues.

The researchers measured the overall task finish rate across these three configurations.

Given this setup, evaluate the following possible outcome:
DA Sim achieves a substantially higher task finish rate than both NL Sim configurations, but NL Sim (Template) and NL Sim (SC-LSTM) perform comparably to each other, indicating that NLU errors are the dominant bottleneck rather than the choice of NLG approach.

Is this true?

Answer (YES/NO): NO